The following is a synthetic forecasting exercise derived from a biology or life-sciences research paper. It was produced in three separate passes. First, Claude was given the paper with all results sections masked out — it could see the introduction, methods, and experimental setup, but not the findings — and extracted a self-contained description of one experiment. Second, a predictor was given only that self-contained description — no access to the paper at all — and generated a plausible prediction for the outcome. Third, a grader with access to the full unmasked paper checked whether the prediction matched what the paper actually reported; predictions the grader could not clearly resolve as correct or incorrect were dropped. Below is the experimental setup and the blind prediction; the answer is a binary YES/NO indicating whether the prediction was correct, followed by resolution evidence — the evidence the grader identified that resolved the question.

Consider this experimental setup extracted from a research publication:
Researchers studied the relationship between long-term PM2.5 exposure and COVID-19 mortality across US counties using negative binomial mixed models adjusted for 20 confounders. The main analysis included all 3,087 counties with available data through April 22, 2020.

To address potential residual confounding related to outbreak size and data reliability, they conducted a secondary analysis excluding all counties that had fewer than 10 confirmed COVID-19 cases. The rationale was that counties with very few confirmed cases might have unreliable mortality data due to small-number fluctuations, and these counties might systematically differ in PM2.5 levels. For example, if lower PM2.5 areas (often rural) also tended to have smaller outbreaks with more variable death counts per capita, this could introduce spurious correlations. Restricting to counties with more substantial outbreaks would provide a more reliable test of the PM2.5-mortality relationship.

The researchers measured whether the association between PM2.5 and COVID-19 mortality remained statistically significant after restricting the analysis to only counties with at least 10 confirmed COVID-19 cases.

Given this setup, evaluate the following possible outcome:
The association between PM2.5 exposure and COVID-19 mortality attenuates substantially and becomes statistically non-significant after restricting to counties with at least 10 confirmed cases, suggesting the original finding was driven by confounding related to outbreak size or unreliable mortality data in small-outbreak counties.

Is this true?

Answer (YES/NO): NO